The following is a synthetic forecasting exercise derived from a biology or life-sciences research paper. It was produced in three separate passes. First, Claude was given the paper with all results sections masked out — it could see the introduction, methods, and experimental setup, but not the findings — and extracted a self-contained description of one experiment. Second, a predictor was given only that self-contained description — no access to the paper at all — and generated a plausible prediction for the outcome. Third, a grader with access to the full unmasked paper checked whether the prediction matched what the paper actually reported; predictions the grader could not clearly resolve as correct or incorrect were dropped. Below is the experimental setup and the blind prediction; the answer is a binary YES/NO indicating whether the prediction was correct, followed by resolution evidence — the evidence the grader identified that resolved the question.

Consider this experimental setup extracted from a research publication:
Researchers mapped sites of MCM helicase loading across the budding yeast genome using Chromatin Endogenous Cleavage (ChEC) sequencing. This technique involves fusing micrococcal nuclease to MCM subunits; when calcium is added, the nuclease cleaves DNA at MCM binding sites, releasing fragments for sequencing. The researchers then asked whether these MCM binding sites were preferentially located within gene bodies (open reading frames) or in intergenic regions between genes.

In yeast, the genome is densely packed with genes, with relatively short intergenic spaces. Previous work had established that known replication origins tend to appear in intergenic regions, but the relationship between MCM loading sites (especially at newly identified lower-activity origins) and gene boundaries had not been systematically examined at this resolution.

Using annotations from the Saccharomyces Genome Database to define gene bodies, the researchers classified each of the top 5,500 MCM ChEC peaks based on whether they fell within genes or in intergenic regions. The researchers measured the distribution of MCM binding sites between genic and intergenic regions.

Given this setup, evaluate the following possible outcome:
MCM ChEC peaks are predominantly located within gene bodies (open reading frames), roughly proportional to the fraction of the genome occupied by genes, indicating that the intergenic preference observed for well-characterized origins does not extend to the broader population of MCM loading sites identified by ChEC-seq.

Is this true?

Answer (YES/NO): NO